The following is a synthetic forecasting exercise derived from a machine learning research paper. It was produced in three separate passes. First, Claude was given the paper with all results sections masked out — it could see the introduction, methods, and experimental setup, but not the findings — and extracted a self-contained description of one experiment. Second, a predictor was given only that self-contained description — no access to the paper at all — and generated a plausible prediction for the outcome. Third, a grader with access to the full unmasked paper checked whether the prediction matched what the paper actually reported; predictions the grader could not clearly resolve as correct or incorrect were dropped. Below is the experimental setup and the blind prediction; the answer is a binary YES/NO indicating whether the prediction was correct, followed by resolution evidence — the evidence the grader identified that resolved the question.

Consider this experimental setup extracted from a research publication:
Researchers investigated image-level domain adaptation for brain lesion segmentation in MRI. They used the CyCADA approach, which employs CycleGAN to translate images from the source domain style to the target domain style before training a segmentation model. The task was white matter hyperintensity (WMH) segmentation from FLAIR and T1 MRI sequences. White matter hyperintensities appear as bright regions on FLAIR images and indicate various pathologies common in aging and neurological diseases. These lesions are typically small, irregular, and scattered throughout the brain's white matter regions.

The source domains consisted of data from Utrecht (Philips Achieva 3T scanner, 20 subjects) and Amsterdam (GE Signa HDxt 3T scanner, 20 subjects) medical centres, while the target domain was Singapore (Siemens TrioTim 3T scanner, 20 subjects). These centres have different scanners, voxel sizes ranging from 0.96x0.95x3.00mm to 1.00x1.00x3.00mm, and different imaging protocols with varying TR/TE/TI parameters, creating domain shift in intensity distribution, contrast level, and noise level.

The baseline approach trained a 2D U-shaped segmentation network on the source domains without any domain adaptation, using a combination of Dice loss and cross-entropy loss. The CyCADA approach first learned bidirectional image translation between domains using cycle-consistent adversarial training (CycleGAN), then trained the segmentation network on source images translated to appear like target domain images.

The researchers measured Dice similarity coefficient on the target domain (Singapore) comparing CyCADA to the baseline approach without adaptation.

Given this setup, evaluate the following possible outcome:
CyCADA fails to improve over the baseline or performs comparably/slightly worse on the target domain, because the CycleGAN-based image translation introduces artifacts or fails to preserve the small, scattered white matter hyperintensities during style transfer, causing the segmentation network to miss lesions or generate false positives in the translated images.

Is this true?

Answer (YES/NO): YES